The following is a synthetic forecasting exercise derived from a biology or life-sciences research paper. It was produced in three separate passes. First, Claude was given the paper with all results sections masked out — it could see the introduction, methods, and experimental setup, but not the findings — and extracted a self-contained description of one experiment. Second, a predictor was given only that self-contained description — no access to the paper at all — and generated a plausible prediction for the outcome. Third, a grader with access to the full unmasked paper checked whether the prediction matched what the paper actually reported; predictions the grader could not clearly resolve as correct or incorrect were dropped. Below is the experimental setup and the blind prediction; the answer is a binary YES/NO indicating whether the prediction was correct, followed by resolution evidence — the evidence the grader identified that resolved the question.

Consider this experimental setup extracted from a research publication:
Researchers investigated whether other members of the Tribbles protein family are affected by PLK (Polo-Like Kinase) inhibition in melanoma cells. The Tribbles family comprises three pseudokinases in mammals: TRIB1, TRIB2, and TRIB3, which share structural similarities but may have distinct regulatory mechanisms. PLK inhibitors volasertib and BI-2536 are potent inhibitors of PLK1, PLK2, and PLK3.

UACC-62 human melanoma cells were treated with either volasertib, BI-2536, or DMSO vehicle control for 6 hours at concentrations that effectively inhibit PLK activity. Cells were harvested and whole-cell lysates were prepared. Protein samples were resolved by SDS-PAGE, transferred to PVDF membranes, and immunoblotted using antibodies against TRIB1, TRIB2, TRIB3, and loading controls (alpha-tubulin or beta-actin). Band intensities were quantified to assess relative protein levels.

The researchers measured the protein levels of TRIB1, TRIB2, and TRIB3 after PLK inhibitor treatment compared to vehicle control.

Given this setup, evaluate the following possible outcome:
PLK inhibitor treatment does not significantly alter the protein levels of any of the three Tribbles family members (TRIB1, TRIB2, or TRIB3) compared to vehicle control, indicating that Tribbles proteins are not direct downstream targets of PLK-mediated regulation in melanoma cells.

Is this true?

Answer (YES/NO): NO